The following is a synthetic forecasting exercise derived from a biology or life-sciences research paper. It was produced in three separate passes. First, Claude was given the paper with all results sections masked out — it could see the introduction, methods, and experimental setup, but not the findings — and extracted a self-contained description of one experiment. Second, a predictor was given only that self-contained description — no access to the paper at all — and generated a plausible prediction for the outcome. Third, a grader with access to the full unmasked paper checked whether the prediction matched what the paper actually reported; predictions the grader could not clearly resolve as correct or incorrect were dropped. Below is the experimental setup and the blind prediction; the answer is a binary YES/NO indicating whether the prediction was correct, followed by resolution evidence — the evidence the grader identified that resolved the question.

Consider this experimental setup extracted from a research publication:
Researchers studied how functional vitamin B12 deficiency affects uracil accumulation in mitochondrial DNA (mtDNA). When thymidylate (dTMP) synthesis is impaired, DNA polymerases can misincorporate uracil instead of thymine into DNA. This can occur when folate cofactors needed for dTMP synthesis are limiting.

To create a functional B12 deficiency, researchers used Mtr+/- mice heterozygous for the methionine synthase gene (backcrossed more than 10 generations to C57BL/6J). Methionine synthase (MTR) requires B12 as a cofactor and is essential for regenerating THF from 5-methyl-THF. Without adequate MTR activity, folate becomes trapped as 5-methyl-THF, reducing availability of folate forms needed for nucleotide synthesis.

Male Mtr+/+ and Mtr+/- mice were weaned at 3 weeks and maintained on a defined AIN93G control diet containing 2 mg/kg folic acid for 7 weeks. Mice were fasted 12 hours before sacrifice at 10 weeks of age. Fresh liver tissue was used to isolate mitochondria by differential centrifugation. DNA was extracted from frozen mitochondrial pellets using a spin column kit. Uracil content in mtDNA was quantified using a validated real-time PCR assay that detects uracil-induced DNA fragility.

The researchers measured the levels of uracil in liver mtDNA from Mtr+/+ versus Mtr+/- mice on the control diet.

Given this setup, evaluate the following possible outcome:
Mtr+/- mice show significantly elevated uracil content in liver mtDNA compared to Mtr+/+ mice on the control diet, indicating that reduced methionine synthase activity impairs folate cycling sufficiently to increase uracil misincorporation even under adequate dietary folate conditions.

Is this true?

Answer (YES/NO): YES